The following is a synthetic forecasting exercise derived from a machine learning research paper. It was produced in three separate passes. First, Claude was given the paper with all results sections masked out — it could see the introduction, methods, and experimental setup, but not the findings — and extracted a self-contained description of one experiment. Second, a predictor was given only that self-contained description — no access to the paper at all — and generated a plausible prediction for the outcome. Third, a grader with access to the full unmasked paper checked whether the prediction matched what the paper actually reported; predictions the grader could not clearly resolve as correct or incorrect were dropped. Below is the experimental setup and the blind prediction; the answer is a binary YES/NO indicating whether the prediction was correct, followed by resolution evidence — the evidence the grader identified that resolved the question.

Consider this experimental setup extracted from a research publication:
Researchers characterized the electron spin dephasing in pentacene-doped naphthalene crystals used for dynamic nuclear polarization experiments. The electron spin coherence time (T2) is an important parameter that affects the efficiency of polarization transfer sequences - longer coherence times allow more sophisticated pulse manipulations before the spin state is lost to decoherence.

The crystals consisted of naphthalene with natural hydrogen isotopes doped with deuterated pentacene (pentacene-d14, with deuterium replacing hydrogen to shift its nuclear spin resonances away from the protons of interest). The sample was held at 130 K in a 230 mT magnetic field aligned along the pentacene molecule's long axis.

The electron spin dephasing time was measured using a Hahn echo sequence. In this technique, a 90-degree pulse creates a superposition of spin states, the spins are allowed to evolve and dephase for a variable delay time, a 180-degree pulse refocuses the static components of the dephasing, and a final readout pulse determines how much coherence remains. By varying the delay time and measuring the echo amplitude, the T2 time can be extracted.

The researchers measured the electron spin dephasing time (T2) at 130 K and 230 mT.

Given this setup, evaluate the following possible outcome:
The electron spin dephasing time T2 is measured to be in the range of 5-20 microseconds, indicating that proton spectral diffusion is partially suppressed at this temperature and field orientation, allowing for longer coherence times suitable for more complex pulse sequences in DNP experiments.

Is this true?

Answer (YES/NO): YES